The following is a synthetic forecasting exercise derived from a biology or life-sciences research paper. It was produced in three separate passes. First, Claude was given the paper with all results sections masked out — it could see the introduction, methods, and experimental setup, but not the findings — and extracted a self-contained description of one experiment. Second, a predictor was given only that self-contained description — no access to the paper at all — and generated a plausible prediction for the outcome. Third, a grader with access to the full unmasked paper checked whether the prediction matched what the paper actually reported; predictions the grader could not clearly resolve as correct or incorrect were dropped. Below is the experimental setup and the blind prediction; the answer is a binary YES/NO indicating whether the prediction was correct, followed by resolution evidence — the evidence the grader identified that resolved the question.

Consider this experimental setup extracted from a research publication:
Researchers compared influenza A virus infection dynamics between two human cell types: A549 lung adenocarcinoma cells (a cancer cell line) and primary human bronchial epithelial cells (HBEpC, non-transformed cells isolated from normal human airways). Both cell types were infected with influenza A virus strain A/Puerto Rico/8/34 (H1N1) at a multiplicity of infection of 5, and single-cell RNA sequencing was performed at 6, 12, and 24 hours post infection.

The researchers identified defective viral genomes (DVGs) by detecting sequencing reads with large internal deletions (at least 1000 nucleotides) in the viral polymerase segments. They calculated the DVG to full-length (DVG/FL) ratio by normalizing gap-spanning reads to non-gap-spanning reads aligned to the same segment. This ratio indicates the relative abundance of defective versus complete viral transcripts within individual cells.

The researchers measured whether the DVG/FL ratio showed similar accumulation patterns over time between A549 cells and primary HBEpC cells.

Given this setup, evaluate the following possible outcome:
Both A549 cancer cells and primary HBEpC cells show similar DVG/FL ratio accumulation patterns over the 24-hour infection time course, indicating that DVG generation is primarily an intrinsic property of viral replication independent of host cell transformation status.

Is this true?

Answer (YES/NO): NO